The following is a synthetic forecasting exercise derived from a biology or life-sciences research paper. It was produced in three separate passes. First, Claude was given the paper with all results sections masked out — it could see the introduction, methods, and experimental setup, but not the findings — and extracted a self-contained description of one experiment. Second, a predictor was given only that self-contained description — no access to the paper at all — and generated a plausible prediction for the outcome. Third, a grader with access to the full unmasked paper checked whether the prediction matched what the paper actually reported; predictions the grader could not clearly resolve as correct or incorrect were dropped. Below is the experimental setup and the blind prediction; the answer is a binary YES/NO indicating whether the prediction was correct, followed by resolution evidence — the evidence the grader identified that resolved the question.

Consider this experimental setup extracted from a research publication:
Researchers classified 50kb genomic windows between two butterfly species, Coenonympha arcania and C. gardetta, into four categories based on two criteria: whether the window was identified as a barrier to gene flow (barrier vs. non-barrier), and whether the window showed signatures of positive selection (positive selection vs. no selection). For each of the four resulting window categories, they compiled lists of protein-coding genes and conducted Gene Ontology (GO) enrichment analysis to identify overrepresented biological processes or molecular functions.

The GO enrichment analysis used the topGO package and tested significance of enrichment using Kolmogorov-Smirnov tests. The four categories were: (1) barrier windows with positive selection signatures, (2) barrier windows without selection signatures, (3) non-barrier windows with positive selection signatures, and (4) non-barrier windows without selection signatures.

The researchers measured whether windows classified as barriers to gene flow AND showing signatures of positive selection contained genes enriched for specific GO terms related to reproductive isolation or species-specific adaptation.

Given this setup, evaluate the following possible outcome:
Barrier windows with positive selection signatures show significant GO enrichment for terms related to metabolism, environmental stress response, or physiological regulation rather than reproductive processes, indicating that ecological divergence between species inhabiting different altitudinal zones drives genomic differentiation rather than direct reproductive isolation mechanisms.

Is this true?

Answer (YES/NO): YES